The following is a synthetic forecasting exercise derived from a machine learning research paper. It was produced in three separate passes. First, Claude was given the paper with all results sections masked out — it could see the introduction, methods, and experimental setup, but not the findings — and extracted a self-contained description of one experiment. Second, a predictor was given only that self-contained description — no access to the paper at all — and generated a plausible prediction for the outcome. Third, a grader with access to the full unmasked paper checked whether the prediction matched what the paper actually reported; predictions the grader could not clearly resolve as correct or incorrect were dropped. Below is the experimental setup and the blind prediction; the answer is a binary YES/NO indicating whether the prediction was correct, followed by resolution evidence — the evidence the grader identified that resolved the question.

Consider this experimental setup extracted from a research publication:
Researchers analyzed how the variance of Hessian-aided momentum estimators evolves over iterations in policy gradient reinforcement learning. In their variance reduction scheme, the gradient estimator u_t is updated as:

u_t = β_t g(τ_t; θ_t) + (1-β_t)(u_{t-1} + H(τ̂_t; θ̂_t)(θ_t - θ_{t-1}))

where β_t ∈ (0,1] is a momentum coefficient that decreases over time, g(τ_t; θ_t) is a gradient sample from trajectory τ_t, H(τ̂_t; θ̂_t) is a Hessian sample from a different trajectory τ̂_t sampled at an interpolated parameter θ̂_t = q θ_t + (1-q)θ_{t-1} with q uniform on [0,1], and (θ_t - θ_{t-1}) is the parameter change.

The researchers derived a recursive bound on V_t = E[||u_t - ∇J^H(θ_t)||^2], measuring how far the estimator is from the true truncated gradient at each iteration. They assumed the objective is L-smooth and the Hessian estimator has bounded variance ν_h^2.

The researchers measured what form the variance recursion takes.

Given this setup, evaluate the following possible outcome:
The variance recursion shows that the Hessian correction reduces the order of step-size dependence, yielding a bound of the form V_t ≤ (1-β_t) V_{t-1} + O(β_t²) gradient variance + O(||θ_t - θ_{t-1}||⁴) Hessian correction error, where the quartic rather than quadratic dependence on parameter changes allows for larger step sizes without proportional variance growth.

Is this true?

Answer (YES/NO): NO